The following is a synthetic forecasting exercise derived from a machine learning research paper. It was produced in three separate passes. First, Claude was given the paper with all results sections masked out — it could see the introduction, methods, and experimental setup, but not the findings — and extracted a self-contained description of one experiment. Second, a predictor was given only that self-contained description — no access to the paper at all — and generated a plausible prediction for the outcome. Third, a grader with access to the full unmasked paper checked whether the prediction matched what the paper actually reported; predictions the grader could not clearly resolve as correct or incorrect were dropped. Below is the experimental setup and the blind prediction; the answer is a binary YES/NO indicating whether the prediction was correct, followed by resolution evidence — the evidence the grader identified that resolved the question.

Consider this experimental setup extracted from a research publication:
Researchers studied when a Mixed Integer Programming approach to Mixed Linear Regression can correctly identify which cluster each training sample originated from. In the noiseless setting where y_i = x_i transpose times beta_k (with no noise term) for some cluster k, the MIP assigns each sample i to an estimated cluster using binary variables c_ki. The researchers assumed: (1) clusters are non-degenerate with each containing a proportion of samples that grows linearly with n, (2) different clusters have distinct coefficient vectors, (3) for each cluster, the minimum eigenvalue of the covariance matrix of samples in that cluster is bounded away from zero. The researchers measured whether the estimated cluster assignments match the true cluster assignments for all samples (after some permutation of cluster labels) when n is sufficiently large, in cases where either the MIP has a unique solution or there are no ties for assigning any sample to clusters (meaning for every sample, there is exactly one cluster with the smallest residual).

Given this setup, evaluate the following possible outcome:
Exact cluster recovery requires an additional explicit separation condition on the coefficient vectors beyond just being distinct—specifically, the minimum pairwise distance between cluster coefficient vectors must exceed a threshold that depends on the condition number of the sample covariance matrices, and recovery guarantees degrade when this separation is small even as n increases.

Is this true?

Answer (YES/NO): NO